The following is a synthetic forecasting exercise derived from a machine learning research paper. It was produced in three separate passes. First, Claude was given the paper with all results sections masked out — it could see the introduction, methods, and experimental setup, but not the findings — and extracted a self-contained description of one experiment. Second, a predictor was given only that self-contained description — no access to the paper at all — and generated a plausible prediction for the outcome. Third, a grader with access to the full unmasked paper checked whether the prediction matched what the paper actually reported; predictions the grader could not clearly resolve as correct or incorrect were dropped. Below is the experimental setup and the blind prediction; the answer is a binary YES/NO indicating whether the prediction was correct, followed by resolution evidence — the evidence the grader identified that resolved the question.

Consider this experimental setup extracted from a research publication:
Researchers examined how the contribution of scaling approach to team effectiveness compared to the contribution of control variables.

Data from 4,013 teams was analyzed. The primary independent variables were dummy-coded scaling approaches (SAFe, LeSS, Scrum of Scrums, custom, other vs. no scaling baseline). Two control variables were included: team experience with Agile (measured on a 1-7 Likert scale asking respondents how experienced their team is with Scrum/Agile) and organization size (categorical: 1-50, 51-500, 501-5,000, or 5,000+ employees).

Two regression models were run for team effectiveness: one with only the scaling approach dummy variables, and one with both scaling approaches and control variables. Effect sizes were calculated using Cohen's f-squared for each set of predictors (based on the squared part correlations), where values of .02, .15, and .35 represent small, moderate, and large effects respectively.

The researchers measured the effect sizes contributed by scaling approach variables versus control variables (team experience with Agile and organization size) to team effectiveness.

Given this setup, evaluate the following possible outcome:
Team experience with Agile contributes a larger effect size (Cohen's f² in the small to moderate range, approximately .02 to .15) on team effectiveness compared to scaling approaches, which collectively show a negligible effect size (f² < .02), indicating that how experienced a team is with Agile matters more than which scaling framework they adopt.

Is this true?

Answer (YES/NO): NO